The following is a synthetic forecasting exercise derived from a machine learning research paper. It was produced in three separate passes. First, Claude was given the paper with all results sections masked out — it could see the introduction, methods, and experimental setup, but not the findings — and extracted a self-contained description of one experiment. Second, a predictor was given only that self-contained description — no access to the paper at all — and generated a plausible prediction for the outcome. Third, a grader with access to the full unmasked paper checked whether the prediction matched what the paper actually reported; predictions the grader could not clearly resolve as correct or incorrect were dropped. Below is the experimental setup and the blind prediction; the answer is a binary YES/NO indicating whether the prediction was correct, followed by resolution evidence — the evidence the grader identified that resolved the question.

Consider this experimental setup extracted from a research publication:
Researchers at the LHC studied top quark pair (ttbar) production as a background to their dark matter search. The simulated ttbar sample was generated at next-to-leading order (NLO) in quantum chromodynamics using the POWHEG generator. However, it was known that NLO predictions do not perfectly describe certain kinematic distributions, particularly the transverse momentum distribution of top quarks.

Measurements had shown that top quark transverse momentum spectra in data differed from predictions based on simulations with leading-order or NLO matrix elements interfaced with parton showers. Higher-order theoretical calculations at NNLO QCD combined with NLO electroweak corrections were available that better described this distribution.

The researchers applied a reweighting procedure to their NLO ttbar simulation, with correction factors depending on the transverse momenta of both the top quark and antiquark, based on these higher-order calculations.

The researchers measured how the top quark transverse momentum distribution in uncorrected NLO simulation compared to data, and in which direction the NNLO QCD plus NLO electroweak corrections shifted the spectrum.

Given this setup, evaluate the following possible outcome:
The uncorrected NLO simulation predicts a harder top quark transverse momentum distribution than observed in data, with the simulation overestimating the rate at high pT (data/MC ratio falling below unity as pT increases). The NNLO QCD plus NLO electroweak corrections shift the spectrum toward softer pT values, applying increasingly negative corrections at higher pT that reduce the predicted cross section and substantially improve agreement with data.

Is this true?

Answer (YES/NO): YES